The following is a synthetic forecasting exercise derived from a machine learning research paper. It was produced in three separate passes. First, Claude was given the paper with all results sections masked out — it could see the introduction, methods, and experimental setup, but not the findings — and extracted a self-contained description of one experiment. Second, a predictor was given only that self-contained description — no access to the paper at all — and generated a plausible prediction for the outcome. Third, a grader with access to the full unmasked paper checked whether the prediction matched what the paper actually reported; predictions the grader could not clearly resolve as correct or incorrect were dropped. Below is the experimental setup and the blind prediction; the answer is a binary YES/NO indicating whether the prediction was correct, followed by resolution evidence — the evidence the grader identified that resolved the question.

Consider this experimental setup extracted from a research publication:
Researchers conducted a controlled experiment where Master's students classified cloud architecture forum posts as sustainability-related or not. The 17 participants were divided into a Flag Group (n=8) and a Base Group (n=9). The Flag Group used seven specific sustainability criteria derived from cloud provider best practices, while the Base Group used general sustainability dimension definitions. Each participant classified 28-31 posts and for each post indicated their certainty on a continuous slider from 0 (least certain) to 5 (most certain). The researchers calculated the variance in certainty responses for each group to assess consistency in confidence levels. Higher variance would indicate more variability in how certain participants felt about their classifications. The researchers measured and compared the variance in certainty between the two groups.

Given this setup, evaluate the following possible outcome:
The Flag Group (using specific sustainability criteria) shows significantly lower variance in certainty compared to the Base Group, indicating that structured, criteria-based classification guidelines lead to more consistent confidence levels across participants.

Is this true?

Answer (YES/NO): NO